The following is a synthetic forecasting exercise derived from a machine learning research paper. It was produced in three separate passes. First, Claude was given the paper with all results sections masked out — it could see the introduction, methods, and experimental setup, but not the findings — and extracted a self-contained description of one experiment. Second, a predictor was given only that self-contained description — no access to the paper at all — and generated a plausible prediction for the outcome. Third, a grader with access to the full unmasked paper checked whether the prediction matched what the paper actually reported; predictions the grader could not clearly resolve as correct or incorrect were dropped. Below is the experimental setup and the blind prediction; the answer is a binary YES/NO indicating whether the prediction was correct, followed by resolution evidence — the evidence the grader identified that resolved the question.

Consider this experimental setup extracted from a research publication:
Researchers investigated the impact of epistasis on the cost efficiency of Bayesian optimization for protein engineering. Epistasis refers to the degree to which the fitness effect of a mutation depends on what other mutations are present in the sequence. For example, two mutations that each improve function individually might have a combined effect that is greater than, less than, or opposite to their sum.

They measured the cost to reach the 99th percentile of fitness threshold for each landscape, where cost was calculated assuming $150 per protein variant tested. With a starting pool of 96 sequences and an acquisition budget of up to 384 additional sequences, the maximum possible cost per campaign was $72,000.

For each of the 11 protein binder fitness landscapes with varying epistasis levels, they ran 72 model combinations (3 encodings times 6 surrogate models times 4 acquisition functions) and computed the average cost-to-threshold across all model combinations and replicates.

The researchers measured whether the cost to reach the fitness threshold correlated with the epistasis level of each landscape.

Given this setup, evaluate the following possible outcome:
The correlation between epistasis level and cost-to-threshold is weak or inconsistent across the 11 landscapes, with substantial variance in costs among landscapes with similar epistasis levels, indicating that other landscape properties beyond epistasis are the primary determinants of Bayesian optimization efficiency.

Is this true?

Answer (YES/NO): NO